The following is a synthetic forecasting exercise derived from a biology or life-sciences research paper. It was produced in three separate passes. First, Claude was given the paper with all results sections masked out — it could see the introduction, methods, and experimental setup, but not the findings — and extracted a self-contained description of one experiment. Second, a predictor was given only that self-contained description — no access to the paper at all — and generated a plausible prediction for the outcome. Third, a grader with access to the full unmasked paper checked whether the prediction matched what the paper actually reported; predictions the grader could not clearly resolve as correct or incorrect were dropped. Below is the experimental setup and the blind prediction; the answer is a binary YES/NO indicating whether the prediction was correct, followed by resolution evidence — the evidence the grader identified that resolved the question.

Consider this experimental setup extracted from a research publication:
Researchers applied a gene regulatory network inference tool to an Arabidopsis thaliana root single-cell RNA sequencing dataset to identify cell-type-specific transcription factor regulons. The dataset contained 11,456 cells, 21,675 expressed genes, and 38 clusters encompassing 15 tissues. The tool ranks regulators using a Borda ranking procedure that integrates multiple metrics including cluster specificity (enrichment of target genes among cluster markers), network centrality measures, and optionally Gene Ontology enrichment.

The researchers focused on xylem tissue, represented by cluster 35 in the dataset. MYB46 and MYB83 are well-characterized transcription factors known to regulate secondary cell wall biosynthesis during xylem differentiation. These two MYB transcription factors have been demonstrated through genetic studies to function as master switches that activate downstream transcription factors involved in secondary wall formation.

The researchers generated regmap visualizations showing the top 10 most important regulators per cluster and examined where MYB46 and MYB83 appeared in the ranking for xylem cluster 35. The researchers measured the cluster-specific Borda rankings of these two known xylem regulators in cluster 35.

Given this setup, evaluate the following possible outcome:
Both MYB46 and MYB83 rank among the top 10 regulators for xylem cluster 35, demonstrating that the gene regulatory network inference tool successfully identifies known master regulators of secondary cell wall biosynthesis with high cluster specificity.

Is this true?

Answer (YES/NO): NO